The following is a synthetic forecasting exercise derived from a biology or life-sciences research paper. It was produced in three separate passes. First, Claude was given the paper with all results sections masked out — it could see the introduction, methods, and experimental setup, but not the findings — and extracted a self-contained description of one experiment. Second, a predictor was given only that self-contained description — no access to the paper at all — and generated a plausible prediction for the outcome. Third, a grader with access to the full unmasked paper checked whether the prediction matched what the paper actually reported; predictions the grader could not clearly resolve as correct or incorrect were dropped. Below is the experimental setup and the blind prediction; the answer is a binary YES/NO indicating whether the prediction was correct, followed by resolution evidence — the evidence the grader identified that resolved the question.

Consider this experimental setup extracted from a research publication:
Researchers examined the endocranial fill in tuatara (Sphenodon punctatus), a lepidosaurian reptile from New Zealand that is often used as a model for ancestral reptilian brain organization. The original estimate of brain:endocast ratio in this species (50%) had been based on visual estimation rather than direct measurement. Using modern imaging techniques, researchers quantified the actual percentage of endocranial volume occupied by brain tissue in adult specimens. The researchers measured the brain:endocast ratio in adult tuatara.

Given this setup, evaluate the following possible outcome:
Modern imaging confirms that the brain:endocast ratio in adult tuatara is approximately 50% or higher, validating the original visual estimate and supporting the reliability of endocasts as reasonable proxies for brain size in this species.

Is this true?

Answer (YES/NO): NO